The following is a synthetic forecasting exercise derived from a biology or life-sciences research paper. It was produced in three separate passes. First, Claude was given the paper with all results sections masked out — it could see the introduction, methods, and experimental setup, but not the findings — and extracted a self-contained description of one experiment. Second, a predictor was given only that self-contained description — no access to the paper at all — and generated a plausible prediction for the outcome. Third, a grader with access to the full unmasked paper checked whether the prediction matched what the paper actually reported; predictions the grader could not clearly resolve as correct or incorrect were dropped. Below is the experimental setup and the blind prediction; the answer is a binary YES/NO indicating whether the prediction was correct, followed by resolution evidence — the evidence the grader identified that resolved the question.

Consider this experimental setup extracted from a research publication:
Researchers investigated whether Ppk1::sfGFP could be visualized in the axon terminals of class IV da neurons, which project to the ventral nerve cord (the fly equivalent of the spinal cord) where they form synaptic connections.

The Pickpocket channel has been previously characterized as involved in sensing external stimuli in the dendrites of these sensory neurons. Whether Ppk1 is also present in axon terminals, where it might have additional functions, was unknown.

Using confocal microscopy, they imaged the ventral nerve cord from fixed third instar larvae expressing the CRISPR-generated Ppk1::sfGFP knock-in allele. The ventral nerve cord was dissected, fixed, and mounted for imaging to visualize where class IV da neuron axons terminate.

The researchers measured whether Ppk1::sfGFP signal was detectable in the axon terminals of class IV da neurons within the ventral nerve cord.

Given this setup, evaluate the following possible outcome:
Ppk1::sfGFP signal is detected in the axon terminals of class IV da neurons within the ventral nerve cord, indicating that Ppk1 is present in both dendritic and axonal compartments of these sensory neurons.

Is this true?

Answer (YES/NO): YES